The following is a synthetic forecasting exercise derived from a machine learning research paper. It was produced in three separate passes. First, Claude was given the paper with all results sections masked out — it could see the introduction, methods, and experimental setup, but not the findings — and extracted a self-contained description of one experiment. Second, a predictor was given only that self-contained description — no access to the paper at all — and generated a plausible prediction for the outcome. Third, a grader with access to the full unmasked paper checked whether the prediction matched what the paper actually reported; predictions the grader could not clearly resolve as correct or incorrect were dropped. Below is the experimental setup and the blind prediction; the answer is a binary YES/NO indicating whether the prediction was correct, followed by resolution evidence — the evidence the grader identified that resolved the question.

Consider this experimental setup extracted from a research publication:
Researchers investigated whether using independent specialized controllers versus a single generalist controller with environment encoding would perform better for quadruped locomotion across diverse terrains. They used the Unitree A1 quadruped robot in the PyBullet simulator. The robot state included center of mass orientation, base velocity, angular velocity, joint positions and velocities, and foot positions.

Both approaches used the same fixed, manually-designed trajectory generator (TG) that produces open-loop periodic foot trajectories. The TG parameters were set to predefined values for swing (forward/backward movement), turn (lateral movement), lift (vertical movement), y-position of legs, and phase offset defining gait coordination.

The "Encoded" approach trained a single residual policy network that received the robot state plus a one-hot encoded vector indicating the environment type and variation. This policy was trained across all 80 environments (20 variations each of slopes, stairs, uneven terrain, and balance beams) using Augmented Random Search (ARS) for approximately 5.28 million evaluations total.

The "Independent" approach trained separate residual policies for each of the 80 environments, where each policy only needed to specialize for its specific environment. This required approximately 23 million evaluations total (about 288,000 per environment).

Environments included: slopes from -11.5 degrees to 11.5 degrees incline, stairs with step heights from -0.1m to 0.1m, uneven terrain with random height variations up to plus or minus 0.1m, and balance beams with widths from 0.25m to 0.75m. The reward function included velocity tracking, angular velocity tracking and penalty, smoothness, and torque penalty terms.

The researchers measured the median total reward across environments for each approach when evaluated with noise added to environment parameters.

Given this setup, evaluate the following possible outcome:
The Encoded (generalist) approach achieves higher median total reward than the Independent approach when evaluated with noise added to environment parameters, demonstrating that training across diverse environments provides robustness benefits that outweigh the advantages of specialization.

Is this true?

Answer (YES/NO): YES